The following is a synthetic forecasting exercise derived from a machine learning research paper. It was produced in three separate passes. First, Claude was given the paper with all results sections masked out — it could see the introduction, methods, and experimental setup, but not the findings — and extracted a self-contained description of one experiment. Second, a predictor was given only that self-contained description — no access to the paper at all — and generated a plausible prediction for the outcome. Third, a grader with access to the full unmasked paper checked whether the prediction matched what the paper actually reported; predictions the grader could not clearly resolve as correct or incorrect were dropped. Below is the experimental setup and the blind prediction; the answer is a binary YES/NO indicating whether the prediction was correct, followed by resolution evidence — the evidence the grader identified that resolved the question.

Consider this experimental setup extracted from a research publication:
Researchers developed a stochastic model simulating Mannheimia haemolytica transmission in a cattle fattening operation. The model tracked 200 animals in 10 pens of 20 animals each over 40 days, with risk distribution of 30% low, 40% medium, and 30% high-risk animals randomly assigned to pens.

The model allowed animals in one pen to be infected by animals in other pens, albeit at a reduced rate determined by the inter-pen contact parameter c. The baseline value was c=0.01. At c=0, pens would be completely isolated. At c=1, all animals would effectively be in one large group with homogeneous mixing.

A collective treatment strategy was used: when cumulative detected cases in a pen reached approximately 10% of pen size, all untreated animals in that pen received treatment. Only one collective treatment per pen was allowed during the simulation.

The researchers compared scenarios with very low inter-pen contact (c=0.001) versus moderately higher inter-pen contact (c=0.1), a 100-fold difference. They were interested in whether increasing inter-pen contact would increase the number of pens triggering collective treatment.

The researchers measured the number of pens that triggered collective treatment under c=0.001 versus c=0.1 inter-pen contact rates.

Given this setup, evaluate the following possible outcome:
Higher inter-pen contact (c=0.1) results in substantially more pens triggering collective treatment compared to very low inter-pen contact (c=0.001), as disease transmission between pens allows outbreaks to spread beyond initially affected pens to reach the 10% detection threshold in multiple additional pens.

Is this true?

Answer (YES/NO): NO